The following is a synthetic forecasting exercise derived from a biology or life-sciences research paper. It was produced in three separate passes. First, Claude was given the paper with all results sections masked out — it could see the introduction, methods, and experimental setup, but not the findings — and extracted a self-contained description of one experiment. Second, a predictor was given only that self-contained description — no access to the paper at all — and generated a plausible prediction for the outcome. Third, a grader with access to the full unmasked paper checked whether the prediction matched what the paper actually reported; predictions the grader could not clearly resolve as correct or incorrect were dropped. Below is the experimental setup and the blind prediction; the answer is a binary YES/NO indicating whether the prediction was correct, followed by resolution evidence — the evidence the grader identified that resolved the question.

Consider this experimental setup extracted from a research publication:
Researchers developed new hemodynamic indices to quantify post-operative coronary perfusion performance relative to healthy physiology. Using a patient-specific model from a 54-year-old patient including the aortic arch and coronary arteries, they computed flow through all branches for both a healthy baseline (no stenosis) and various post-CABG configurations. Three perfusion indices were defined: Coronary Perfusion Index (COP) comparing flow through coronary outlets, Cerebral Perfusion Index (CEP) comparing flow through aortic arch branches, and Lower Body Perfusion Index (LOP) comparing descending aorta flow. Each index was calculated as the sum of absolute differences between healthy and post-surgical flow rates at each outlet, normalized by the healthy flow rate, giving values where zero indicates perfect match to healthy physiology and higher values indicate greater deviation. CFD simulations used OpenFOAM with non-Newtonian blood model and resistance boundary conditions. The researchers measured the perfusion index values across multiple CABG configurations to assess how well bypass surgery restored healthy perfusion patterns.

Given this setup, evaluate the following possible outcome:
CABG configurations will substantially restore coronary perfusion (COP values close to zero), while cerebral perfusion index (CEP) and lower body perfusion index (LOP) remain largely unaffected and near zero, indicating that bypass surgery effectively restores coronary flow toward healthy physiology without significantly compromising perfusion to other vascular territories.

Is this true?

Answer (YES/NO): NO